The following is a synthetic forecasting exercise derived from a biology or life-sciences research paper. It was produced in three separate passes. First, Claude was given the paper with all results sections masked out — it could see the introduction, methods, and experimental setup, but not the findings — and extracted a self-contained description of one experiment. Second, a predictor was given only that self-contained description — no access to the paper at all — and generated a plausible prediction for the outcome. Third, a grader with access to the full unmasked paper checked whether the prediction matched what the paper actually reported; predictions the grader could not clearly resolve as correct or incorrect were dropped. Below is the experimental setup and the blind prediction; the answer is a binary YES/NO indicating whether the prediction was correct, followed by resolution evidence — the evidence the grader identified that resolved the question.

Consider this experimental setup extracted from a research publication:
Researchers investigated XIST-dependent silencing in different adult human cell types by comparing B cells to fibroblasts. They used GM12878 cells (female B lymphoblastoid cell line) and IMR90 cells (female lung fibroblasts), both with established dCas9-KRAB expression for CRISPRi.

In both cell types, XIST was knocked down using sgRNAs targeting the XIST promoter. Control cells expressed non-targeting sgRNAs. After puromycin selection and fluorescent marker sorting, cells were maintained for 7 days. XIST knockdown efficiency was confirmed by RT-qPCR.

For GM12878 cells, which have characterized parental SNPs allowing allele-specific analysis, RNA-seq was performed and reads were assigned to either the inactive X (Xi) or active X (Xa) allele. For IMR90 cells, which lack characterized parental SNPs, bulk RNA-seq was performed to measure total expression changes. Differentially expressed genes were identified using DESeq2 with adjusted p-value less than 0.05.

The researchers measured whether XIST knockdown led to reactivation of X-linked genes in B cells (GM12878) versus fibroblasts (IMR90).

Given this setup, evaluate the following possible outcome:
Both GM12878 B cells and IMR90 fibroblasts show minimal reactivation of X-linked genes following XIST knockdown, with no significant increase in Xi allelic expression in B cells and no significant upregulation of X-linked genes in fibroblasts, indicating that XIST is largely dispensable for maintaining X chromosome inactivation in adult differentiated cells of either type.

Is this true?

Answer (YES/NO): NO